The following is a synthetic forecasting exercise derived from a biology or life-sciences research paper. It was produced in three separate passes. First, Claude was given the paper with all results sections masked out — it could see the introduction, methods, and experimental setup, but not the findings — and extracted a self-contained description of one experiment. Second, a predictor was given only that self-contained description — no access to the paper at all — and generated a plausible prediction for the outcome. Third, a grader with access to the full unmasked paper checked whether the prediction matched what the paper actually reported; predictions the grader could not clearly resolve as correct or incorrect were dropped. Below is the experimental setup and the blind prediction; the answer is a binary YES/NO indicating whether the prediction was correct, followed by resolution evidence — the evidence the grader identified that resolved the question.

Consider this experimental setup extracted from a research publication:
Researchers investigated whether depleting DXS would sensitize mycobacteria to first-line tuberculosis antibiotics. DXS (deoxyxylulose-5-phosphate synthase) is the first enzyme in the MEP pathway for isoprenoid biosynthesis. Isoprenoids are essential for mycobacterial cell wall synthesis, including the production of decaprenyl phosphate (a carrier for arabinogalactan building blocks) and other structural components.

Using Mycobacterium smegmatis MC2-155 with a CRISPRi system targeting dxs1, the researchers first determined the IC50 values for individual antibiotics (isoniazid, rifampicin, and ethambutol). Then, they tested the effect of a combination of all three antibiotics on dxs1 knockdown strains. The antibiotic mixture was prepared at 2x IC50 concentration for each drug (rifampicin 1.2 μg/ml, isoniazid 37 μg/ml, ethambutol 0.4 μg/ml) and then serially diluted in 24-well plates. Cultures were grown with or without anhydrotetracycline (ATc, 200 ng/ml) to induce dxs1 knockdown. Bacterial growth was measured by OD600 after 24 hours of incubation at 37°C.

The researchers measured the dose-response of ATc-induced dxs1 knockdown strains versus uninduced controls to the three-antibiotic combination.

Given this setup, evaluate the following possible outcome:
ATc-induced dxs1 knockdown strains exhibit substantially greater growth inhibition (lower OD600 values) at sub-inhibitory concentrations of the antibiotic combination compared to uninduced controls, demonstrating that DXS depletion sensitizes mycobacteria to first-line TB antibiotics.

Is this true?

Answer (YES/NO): YES